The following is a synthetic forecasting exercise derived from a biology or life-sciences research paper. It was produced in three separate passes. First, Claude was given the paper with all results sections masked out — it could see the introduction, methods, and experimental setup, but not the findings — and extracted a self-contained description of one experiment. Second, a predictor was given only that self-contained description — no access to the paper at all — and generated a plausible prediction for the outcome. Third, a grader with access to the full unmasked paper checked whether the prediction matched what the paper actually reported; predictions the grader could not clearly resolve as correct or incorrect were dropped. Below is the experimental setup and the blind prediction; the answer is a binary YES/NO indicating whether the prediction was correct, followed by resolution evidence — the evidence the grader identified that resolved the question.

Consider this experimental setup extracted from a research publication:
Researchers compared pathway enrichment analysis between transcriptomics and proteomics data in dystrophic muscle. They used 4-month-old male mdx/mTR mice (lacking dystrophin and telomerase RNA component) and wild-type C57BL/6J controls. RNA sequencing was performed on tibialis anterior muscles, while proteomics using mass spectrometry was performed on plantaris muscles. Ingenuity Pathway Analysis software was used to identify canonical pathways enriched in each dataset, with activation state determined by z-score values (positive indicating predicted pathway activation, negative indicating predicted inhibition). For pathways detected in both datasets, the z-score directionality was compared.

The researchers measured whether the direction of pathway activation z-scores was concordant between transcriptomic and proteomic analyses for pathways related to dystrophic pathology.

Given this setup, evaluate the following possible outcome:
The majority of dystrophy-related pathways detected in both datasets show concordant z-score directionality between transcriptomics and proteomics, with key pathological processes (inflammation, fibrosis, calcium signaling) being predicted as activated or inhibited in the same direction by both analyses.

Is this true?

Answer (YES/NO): NO